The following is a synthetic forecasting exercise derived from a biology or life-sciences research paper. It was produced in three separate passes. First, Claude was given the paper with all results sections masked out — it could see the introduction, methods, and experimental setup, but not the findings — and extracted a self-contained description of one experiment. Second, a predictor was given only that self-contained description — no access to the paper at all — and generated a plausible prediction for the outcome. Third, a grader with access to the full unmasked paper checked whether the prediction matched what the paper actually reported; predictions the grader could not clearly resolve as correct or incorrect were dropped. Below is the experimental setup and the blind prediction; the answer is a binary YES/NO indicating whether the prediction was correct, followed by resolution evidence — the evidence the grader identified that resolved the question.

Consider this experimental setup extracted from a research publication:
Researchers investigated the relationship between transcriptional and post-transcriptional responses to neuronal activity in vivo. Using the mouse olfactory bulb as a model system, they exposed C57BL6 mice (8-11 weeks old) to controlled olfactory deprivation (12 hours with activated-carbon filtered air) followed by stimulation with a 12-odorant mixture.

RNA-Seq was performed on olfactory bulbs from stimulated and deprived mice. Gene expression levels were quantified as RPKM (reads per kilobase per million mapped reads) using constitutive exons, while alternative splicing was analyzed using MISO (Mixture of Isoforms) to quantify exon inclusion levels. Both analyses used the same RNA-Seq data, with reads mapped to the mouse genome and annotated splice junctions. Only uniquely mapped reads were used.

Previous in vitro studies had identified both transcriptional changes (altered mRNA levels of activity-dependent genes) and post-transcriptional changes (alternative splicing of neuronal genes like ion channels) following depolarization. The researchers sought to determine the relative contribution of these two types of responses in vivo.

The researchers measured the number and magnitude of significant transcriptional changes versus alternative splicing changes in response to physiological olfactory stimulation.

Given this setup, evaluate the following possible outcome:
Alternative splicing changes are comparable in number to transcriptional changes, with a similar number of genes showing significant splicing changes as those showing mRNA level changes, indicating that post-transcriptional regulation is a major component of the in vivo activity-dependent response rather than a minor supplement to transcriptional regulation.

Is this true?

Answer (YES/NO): NO